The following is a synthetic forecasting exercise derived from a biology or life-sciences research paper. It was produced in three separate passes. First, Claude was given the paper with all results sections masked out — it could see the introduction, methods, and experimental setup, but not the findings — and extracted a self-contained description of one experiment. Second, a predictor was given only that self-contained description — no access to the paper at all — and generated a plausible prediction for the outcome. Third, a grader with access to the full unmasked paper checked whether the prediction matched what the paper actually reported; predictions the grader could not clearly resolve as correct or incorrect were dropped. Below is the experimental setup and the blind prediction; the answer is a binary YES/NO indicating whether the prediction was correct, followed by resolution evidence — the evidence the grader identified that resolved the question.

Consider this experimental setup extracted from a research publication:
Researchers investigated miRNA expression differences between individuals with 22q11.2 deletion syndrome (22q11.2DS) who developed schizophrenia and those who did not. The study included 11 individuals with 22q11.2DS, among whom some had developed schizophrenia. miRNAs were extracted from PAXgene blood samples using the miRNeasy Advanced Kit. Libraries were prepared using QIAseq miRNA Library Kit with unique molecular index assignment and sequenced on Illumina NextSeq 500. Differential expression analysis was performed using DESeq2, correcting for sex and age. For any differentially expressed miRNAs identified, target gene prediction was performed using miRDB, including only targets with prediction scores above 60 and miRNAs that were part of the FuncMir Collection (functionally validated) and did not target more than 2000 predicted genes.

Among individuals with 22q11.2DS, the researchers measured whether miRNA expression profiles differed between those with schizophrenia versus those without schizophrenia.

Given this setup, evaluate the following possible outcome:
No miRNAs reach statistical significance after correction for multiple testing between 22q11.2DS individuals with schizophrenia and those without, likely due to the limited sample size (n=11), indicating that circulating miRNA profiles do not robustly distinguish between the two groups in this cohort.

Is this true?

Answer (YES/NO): NO